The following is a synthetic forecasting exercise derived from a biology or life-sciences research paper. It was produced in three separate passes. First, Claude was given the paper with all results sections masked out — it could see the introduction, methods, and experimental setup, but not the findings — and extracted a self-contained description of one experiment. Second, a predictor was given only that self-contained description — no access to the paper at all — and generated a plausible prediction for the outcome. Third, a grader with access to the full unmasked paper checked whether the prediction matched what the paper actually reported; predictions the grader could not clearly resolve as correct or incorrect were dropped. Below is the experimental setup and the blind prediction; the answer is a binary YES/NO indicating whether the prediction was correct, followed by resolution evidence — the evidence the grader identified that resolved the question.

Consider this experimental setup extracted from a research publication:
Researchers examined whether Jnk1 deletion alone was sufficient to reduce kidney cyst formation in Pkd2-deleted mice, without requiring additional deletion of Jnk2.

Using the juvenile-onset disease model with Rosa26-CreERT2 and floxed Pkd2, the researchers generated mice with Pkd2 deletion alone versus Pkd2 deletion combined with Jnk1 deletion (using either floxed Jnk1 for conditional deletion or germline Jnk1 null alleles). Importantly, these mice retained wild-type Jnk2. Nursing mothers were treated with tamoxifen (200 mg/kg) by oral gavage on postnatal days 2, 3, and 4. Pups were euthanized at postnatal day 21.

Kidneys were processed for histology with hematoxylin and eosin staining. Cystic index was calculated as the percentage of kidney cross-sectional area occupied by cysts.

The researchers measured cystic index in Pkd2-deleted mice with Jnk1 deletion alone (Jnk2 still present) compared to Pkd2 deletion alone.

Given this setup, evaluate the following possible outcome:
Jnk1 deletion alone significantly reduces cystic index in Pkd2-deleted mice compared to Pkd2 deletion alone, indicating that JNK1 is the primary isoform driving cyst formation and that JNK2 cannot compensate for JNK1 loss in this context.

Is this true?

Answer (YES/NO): YES